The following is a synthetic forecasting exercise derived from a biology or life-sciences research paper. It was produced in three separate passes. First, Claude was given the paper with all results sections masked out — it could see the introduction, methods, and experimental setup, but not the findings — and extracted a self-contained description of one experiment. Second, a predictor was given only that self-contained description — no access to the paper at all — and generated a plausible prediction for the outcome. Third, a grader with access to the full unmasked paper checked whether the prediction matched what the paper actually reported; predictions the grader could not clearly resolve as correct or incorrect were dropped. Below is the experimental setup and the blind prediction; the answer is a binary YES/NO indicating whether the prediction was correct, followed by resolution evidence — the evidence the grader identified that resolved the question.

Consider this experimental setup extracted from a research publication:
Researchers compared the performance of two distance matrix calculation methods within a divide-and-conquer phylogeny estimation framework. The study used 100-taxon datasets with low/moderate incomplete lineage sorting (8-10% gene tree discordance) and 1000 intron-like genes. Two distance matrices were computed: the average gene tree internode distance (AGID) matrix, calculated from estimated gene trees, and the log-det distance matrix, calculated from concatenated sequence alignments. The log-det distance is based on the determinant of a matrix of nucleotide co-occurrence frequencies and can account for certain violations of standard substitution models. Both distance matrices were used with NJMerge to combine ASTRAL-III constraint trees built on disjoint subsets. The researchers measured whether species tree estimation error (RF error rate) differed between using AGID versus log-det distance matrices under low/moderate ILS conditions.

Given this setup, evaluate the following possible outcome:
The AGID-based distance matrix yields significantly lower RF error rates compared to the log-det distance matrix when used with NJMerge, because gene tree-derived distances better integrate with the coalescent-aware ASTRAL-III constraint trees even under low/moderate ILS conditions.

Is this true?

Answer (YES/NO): NO